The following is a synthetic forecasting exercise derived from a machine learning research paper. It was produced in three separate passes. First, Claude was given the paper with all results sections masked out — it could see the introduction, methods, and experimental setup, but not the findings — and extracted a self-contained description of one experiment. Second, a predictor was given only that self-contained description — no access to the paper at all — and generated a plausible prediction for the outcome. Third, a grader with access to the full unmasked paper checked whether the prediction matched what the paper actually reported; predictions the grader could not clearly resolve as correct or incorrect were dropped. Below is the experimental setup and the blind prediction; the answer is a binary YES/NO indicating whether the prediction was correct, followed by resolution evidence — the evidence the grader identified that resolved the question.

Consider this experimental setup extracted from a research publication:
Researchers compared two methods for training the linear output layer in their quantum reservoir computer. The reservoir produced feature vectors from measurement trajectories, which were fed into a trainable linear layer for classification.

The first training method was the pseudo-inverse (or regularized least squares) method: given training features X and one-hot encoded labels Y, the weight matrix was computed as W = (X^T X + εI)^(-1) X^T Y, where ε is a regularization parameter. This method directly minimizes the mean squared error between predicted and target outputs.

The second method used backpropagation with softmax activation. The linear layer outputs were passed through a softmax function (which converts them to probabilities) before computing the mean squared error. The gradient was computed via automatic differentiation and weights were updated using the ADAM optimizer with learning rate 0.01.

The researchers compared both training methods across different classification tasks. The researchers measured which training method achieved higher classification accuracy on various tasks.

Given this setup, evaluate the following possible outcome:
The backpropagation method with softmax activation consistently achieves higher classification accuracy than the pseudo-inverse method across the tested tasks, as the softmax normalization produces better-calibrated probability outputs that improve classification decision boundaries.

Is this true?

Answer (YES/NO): NO